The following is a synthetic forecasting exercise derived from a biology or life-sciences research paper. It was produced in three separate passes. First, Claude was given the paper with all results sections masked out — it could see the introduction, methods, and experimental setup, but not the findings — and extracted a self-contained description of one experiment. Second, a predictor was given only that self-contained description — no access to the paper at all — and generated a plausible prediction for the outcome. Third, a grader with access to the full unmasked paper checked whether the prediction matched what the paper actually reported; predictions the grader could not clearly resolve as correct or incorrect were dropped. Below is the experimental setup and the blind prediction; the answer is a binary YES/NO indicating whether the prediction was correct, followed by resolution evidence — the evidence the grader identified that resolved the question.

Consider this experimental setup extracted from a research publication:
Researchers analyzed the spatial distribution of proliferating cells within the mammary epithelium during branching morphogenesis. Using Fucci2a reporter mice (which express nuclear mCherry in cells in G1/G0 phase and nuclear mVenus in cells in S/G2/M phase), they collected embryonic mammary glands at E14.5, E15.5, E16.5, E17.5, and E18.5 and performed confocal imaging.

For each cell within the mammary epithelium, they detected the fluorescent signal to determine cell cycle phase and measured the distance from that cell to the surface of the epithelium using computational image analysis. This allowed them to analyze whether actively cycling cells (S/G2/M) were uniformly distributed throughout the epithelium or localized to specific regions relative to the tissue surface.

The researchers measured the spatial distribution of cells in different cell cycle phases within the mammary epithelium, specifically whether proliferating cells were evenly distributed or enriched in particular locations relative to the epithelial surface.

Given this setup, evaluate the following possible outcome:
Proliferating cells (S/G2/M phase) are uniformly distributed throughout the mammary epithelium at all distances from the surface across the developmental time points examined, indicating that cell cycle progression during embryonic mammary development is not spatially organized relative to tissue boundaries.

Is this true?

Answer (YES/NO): NO